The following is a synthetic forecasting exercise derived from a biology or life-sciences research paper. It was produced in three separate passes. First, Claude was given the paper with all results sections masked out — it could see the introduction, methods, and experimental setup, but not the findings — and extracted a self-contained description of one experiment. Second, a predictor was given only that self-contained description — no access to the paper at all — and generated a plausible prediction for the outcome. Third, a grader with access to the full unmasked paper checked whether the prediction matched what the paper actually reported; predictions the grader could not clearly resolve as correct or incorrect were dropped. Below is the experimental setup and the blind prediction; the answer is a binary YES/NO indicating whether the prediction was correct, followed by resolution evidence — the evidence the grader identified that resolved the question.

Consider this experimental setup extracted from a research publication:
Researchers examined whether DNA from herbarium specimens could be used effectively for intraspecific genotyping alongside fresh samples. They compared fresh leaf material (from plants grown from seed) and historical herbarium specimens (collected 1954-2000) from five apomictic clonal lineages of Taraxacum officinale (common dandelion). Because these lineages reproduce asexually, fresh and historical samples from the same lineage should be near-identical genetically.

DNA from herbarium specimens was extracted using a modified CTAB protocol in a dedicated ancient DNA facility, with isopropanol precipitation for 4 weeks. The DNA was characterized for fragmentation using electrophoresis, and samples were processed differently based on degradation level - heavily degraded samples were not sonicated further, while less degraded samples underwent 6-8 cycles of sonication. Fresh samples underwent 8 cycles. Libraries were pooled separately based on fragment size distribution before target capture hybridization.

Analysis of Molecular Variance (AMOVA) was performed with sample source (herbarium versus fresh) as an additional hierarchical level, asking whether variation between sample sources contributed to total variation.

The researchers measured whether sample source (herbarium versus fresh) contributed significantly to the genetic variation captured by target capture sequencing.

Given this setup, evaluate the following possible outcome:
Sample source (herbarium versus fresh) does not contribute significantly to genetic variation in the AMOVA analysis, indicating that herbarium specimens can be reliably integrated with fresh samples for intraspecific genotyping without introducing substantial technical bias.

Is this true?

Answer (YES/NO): YES